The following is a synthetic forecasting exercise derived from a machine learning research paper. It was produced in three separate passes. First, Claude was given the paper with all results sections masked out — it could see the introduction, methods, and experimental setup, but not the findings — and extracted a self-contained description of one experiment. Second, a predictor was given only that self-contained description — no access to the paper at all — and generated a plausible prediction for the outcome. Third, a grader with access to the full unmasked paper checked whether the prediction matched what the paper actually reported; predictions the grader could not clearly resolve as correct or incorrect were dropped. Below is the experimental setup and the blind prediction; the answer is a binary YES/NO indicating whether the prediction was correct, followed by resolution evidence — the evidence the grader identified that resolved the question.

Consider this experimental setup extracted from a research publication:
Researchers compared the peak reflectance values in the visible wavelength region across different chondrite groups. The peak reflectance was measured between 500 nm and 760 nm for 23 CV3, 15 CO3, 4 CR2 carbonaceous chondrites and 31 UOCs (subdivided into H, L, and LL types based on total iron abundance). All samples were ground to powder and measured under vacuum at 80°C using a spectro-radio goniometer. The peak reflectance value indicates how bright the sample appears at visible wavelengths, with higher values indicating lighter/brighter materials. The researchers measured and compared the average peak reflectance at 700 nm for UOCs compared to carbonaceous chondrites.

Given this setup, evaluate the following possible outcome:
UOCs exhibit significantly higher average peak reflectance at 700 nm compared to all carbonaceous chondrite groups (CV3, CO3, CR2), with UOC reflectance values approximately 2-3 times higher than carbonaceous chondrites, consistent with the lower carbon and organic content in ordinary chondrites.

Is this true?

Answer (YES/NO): NO